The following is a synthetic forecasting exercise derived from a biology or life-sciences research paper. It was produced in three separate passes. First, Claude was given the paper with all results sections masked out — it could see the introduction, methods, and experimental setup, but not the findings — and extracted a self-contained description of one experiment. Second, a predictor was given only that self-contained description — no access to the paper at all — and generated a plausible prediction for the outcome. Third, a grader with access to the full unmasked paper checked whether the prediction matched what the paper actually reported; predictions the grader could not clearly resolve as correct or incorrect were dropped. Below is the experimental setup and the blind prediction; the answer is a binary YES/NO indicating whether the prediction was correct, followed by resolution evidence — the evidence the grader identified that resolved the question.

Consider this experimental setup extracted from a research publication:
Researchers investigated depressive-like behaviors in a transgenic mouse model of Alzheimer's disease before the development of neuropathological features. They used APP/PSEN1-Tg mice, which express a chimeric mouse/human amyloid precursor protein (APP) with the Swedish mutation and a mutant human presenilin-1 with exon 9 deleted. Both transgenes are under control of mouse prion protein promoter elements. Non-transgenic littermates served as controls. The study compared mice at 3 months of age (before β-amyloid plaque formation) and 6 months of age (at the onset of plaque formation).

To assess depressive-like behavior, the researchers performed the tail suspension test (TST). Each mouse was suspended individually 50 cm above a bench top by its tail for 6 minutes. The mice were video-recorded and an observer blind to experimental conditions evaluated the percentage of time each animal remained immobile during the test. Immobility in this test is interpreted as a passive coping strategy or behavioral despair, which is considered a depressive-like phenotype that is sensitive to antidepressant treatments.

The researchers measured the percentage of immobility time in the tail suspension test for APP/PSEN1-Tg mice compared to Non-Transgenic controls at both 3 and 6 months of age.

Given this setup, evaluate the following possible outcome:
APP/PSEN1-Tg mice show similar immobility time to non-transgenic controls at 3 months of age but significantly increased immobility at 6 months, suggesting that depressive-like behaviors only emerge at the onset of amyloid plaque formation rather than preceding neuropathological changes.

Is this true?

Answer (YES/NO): NO